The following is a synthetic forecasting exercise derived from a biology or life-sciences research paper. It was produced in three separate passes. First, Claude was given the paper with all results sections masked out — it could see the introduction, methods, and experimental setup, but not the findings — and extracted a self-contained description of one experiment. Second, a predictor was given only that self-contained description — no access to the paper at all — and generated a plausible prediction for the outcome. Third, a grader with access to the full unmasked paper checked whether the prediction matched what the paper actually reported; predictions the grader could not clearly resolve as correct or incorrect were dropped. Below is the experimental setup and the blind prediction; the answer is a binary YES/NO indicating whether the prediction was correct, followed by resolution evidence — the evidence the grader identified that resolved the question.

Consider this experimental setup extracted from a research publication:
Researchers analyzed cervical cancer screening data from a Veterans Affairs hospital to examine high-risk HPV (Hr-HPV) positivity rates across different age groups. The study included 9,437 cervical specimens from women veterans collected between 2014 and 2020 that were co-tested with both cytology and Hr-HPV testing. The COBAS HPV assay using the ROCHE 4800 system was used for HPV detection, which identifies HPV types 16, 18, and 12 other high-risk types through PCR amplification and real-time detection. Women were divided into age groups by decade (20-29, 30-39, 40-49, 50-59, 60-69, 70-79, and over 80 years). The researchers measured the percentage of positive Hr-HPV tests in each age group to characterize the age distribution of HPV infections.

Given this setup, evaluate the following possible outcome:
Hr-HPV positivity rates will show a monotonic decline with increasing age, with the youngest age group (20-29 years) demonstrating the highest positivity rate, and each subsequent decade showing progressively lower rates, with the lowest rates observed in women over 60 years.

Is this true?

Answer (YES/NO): NO